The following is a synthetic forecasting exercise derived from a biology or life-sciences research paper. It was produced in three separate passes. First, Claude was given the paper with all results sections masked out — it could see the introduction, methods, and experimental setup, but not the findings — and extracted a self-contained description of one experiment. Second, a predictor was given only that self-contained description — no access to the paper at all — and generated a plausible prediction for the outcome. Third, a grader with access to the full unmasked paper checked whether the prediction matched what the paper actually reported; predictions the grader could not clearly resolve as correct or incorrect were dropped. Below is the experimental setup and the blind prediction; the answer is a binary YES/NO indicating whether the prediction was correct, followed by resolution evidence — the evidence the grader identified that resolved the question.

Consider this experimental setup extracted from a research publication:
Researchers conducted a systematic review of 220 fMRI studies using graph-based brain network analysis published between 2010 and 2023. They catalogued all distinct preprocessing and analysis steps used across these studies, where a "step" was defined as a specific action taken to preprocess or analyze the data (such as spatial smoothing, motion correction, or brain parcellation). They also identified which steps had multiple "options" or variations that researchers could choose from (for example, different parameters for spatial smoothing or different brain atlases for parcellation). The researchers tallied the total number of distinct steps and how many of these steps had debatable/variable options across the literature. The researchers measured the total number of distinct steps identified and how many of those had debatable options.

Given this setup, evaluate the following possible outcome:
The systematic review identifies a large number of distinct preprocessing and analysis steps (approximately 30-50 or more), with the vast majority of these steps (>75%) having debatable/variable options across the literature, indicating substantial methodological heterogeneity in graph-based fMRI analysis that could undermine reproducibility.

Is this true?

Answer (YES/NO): NO